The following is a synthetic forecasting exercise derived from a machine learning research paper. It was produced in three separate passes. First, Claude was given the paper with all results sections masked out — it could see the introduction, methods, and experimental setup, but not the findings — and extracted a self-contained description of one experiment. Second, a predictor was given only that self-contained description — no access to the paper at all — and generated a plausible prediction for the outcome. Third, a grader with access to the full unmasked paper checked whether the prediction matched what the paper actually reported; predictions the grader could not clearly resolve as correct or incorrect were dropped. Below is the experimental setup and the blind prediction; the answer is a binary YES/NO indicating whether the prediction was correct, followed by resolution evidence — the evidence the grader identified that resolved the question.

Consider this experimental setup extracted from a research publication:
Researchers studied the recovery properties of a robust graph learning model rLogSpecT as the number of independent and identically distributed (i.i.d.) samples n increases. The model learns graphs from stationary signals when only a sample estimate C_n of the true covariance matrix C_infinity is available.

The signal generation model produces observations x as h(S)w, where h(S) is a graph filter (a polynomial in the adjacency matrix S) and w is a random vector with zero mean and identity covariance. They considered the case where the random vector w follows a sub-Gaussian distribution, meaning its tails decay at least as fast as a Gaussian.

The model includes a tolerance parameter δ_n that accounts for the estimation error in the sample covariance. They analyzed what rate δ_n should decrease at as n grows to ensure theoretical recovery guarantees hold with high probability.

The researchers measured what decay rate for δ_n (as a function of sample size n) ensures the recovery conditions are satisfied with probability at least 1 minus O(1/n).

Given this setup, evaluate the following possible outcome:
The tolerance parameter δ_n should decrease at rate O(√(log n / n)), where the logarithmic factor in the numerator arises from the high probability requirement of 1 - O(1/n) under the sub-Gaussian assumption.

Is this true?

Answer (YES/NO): YES